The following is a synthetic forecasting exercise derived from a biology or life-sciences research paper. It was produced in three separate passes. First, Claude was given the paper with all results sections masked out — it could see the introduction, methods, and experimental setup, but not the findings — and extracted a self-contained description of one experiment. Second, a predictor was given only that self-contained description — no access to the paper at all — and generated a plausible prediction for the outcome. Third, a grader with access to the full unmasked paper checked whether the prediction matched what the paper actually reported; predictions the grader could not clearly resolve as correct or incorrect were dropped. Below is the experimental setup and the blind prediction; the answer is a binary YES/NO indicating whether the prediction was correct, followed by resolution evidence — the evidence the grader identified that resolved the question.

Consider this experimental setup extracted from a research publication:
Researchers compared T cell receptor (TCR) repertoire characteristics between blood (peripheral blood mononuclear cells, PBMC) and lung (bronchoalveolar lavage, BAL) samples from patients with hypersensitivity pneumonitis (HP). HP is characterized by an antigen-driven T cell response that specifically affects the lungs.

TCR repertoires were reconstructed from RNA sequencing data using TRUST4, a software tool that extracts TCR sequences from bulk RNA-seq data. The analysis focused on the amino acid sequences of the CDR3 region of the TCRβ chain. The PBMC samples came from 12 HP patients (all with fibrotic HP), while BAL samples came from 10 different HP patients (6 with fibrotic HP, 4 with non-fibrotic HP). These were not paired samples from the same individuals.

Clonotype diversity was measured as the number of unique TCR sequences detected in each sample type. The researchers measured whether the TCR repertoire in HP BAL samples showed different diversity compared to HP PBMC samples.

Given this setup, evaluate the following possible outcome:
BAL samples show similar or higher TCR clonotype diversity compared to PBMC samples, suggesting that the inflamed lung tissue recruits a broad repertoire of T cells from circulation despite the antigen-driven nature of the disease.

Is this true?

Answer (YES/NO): YES